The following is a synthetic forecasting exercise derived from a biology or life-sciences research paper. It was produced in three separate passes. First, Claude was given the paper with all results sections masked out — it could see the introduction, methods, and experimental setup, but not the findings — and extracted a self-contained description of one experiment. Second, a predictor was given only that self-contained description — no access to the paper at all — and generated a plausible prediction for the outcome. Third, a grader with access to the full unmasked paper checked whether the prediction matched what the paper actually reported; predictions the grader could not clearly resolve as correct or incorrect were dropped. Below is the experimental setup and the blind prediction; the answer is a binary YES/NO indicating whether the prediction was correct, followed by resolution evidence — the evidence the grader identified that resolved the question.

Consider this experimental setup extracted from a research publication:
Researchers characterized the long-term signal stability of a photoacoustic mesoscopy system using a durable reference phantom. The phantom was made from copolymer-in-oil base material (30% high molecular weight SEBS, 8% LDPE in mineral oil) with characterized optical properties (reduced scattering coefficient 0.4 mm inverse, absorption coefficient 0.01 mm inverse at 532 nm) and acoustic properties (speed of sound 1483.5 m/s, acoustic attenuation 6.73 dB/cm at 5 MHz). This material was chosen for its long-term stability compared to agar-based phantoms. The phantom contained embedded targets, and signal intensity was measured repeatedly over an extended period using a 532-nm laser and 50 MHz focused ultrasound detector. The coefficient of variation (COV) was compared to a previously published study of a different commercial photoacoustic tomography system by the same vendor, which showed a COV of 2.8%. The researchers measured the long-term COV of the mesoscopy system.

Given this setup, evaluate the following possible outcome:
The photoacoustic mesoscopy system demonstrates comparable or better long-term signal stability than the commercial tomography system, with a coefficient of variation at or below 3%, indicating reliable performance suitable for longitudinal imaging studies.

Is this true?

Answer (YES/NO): NO